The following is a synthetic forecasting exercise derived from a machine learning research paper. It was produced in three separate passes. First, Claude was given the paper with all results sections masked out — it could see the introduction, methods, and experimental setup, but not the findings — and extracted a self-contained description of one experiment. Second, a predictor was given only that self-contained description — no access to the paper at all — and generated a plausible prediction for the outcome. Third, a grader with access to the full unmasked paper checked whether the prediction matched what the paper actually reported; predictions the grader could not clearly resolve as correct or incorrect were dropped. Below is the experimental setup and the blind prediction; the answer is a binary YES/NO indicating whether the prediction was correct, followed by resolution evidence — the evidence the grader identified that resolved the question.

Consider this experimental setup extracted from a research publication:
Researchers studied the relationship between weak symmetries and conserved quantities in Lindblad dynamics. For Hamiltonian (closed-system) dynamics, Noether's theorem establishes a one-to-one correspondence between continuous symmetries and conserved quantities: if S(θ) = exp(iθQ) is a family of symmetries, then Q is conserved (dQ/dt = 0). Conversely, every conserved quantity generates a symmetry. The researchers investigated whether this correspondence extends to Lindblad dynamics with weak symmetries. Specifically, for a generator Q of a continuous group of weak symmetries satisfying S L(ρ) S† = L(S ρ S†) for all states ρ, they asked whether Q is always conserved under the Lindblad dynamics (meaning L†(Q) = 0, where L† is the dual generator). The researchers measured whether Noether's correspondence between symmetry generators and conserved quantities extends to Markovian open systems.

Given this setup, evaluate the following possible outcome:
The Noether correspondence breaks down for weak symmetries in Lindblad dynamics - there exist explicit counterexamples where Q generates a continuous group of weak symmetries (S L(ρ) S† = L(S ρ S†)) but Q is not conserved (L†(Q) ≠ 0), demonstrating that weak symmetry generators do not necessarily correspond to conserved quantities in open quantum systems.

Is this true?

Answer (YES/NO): YES